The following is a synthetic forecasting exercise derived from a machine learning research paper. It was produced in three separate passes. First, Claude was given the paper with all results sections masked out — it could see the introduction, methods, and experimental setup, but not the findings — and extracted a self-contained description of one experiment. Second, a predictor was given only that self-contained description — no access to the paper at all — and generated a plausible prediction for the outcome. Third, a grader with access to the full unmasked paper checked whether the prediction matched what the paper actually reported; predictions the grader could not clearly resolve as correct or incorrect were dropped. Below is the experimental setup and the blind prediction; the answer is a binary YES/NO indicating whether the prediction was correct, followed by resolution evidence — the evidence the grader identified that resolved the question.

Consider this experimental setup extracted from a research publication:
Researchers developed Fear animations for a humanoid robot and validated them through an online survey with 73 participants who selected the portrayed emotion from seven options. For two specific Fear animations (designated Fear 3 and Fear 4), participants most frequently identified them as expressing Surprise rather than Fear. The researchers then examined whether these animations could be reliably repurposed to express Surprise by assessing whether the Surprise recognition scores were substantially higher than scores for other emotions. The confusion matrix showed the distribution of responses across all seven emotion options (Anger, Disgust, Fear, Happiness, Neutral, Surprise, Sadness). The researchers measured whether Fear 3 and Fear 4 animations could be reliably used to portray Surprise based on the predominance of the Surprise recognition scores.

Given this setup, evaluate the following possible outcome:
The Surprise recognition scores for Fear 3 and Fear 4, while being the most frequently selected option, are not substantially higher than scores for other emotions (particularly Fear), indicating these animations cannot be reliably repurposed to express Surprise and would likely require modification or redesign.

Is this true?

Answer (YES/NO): YES